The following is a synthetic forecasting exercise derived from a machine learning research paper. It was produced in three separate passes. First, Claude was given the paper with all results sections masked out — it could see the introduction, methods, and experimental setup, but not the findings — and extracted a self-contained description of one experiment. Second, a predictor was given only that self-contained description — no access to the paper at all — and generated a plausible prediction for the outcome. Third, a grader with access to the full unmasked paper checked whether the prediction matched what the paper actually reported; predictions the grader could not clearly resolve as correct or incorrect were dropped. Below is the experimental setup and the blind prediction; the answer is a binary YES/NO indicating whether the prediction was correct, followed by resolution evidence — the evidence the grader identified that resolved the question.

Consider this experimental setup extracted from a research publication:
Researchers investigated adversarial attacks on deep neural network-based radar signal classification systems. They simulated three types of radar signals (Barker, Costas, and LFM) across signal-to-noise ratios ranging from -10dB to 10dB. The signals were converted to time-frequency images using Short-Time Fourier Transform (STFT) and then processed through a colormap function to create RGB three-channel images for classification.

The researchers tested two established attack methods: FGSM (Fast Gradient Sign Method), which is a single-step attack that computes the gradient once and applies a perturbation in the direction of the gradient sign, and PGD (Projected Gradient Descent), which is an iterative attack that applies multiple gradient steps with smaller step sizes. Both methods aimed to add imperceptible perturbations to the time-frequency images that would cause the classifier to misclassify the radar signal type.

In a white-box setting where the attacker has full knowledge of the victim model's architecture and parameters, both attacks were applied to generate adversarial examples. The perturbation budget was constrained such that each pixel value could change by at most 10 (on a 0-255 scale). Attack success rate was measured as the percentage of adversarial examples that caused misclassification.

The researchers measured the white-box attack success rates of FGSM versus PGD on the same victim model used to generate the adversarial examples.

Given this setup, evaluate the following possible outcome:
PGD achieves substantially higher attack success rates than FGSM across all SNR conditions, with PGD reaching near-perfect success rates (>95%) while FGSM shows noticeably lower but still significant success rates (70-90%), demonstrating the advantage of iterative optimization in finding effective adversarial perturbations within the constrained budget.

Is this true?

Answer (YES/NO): NO